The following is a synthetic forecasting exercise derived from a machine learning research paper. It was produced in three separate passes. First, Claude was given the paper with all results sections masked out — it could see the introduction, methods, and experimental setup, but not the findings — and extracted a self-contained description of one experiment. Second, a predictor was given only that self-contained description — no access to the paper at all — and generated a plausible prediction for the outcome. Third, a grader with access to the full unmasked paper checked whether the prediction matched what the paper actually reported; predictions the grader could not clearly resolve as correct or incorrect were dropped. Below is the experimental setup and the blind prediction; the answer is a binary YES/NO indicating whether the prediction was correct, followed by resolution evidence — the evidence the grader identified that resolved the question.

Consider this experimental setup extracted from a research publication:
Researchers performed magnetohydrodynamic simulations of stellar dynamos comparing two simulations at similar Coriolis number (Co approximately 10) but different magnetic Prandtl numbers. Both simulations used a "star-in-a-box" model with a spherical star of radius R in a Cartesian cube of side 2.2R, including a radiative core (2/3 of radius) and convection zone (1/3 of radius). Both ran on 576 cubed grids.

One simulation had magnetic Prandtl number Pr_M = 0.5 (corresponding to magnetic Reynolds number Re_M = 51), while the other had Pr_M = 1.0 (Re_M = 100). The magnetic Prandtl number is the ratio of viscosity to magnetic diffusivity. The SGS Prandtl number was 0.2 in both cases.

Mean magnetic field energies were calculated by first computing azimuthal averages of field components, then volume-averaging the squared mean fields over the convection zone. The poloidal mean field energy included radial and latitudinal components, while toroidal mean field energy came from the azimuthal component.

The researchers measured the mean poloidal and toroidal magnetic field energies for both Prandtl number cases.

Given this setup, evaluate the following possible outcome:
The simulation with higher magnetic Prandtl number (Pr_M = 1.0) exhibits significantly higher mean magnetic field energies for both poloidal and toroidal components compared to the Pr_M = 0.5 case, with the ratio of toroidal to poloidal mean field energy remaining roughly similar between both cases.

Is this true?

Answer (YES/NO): NO